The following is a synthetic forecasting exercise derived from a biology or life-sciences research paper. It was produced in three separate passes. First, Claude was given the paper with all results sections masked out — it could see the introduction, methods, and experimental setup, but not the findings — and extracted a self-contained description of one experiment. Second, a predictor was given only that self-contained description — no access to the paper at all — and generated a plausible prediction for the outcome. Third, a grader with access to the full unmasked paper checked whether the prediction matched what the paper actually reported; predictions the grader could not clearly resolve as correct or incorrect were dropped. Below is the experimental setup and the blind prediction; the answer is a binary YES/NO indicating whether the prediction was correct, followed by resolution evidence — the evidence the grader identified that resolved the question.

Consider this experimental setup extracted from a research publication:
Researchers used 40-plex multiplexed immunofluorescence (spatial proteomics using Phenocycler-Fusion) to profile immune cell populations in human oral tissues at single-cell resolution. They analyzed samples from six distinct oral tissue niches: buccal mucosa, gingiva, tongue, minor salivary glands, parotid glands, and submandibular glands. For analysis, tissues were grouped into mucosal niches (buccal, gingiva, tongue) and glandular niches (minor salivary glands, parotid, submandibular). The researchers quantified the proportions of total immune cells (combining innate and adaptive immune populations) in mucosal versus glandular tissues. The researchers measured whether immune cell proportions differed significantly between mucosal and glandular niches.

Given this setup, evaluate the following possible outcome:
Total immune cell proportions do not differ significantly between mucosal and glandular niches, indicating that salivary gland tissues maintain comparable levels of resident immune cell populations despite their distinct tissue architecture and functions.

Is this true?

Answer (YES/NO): YES